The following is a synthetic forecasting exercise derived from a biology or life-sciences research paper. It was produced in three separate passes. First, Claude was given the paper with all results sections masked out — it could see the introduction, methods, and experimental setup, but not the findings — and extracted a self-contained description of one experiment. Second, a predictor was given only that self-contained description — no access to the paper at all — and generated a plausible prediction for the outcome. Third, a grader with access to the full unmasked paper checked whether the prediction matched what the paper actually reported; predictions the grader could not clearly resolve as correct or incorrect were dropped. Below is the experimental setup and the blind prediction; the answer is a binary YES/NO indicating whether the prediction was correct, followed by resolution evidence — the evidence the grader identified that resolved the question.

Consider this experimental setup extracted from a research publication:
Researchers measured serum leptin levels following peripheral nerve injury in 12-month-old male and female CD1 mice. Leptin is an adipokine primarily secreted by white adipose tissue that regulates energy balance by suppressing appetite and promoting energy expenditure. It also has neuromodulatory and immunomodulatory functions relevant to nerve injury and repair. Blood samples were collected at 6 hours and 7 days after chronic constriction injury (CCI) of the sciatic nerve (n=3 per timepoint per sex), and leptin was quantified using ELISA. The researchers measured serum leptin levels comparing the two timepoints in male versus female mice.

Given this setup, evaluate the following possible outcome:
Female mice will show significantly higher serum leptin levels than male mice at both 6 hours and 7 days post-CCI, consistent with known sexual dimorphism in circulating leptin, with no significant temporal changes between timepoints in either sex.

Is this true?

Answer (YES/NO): NO